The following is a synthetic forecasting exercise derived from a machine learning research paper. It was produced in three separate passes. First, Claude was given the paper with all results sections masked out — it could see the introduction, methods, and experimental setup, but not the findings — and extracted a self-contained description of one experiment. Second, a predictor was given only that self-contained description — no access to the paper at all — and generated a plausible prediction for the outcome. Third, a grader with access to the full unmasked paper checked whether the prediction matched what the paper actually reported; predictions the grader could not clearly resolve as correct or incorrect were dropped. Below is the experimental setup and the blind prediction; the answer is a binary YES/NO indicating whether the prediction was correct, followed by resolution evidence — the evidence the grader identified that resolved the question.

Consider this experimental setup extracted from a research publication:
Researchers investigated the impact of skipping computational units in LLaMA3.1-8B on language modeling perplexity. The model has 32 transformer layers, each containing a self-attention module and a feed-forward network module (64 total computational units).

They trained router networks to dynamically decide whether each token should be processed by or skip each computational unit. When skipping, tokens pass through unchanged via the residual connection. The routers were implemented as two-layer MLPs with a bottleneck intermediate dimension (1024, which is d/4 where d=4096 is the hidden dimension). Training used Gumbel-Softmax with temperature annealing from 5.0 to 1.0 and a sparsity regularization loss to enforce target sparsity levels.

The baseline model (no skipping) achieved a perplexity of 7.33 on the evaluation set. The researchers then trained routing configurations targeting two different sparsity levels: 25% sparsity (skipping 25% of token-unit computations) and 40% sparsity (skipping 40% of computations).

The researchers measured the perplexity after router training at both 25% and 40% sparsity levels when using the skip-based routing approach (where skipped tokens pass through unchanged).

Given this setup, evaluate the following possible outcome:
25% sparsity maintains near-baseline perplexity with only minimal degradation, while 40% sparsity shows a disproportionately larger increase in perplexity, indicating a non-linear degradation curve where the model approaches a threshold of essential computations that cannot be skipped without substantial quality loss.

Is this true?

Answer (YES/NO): NO